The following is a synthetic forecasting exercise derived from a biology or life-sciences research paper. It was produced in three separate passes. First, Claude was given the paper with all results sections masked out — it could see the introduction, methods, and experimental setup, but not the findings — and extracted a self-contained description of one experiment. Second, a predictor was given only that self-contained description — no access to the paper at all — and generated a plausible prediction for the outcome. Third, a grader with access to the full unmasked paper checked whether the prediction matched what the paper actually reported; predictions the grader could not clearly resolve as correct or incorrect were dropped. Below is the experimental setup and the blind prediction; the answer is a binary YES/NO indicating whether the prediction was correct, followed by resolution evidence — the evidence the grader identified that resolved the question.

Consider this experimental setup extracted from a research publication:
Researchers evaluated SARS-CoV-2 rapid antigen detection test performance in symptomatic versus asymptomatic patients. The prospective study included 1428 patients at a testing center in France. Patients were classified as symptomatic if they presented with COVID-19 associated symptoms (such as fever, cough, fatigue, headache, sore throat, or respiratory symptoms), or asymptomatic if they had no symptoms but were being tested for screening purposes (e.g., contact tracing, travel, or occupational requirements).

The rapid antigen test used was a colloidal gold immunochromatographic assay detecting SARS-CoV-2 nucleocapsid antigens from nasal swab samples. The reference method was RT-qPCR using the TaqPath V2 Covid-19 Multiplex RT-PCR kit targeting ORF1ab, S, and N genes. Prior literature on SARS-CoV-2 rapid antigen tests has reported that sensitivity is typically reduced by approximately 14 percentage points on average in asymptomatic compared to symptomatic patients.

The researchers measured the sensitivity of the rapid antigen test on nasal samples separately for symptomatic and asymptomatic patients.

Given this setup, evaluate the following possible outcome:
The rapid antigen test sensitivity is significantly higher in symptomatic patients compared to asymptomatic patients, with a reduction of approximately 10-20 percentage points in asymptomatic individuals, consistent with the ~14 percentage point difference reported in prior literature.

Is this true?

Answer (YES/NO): NO